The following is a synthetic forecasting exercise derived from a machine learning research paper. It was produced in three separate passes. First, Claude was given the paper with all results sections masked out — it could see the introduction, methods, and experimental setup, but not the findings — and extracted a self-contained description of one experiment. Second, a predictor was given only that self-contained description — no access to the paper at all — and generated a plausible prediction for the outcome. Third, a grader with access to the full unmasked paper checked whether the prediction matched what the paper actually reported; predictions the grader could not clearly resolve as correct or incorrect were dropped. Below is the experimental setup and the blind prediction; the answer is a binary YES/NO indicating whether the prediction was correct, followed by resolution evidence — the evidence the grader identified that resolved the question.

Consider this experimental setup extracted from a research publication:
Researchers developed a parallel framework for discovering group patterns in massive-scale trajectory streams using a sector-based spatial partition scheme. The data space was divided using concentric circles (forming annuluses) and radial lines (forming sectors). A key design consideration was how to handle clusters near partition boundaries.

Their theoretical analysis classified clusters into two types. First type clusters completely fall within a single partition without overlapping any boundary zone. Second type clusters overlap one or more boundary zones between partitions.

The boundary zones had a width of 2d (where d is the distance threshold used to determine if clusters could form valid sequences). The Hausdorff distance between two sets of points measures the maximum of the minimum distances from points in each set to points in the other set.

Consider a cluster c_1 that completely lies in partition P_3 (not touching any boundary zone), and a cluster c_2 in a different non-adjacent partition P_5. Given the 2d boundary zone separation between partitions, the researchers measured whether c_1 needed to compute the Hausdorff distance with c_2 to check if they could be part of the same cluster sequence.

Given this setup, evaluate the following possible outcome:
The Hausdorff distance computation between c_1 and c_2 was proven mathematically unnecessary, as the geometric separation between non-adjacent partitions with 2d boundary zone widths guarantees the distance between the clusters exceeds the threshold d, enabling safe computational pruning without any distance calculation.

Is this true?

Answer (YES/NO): YES